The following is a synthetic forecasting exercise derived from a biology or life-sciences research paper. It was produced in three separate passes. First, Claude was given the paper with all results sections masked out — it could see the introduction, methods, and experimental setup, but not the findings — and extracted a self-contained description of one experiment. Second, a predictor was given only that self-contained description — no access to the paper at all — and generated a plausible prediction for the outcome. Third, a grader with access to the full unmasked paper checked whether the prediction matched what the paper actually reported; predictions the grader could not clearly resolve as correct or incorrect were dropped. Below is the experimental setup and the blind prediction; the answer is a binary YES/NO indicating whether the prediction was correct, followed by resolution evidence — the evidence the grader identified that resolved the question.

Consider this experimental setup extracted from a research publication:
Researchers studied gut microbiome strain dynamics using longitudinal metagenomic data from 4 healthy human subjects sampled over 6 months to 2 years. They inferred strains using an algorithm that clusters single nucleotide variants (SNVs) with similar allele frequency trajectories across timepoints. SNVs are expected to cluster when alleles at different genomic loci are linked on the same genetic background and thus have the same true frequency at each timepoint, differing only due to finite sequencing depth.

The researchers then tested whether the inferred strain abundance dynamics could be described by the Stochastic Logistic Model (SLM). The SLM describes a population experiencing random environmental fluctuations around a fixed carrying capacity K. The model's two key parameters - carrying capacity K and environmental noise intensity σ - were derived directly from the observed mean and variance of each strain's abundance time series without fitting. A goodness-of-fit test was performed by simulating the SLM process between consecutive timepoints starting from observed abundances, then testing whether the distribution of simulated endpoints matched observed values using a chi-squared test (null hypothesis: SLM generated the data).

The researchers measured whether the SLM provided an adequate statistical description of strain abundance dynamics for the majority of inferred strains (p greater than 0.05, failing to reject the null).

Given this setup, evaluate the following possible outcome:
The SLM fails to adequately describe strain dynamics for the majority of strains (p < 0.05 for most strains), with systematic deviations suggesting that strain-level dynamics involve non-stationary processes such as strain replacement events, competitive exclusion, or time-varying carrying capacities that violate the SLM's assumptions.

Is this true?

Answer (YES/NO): NO